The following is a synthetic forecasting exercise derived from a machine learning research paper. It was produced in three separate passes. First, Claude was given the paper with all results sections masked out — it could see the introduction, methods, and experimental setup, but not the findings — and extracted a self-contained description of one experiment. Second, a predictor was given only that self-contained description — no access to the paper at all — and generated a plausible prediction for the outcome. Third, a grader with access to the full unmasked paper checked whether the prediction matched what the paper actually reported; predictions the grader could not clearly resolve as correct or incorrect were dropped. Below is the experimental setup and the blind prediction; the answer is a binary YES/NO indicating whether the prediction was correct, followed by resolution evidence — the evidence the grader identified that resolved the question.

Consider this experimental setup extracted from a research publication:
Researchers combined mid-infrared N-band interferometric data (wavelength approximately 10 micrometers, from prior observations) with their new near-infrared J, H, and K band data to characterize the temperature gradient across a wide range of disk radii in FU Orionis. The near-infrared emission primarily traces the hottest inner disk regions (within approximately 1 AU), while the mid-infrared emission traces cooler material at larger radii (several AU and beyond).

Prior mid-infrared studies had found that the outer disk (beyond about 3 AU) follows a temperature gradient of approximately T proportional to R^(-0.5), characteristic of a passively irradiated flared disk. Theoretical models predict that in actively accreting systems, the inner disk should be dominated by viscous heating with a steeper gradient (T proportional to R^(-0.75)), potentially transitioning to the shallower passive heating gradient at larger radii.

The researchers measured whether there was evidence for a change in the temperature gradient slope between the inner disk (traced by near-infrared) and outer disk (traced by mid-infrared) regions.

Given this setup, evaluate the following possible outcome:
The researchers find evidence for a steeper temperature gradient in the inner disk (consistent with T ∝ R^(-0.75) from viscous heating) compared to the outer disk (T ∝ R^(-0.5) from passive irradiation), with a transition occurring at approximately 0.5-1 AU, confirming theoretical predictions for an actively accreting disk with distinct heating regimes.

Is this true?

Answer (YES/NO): YES